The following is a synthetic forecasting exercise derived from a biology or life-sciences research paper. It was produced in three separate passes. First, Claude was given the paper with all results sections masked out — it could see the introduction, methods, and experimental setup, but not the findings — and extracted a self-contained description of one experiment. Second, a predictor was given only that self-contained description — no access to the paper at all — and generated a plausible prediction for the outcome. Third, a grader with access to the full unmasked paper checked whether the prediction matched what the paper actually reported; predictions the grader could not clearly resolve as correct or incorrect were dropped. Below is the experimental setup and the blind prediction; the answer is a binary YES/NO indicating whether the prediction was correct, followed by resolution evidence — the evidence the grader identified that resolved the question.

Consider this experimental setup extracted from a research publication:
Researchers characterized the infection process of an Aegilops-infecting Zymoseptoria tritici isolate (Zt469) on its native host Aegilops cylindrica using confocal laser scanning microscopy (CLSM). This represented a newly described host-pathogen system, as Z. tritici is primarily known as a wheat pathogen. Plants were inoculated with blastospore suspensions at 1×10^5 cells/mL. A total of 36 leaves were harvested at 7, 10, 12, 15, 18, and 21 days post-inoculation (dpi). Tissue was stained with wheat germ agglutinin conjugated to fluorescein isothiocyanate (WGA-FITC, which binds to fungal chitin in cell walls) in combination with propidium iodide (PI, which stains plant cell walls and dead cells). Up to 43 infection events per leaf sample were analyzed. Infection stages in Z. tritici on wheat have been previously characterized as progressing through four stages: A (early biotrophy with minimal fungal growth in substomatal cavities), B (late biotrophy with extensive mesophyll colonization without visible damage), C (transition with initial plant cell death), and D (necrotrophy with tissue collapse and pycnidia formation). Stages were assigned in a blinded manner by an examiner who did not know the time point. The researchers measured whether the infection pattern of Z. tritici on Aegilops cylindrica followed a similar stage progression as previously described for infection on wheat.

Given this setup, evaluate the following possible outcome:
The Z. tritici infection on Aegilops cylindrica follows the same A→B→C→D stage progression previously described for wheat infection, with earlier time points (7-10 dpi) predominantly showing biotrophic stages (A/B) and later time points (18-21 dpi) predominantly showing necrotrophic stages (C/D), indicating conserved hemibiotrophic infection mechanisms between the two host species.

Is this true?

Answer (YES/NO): NO